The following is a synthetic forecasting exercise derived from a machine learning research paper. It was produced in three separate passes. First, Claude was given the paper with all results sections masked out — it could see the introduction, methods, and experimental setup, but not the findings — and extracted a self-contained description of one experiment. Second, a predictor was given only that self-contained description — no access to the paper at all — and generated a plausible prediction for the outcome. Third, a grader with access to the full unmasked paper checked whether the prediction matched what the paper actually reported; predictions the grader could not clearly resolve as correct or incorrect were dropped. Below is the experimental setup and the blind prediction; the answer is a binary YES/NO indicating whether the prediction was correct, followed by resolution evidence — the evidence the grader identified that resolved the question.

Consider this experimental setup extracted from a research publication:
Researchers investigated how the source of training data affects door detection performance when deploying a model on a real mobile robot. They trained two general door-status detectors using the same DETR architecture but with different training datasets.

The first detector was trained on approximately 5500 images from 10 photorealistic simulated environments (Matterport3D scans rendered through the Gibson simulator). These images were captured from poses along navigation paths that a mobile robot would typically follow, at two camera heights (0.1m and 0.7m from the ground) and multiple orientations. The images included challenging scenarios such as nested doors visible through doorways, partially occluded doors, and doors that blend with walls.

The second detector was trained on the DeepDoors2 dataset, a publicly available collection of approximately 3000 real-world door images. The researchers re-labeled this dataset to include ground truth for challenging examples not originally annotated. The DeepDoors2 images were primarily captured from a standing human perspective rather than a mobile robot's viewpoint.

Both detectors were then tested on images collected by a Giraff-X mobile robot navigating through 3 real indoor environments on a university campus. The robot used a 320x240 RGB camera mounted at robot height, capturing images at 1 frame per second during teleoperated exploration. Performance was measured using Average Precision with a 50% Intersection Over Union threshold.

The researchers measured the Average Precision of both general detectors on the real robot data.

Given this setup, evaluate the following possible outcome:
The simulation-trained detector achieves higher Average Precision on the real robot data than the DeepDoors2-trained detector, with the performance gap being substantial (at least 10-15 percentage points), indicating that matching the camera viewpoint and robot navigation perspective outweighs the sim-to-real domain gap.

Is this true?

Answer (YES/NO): NO